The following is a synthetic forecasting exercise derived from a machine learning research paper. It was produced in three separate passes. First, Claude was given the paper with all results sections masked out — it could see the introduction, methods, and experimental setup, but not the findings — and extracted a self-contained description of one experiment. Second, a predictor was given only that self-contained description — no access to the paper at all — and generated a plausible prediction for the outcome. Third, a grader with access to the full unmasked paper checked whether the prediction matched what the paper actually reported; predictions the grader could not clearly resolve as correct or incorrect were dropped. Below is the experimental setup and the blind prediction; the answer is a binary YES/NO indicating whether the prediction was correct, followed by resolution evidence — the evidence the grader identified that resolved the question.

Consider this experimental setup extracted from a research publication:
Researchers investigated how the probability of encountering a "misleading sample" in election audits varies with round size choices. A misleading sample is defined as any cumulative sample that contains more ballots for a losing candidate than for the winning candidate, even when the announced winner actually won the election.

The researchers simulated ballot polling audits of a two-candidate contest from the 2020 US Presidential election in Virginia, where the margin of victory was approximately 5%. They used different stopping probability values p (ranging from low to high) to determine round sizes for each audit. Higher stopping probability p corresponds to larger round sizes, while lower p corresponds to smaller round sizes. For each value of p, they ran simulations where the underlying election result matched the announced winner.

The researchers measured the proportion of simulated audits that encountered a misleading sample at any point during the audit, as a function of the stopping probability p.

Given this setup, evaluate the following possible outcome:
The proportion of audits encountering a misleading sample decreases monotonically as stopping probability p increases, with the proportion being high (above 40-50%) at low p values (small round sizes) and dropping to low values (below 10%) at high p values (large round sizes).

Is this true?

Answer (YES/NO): NO